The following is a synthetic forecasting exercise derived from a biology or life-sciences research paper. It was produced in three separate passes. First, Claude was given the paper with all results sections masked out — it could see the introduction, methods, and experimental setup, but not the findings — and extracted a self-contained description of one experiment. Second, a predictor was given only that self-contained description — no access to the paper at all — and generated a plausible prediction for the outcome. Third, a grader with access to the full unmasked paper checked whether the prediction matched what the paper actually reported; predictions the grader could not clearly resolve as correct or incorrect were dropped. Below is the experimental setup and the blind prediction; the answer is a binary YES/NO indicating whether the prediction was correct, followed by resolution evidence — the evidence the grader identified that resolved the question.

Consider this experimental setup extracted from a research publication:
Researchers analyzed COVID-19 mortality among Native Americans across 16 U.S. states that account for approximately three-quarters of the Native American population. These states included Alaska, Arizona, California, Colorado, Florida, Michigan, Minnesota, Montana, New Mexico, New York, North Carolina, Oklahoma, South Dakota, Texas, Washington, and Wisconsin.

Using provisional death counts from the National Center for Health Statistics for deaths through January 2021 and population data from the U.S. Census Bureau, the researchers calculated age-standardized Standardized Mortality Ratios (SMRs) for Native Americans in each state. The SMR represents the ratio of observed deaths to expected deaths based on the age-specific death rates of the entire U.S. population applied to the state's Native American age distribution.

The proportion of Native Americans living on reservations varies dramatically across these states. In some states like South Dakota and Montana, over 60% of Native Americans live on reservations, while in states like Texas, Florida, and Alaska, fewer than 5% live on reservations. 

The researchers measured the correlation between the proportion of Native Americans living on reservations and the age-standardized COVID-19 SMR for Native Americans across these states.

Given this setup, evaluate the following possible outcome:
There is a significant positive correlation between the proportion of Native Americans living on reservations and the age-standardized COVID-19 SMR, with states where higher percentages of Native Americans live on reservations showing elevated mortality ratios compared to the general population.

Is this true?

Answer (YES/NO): YES